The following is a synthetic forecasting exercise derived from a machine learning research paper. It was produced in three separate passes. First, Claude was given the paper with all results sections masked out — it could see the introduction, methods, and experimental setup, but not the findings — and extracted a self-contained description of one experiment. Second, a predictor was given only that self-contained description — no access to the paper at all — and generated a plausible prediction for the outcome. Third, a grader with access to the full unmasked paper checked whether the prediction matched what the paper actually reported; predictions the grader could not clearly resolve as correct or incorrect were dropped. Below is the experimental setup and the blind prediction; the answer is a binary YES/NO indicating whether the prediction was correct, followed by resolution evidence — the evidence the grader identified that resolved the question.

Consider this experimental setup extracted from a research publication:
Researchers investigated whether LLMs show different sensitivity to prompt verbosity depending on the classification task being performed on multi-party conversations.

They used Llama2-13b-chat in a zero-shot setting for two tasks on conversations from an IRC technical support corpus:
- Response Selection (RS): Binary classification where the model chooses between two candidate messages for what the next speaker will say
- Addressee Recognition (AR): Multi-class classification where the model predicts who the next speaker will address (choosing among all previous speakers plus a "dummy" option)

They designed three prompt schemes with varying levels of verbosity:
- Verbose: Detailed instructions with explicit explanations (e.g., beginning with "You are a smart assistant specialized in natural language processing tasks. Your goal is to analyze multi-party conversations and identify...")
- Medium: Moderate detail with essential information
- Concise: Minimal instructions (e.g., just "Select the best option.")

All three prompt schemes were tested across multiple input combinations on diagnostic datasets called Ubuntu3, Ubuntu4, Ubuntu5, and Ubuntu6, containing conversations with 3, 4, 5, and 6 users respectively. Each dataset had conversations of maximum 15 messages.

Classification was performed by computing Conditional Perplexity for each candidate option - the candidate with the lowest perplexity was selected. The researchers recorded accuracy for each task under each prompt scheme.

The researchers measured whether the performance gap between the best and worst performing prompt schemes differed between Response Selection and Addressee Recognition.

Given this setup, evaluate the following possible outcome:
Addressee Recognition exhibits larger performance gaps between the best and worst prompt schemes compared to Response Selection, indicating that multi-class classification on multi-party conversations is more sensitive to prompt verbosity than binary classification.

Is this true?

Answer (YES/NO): YES